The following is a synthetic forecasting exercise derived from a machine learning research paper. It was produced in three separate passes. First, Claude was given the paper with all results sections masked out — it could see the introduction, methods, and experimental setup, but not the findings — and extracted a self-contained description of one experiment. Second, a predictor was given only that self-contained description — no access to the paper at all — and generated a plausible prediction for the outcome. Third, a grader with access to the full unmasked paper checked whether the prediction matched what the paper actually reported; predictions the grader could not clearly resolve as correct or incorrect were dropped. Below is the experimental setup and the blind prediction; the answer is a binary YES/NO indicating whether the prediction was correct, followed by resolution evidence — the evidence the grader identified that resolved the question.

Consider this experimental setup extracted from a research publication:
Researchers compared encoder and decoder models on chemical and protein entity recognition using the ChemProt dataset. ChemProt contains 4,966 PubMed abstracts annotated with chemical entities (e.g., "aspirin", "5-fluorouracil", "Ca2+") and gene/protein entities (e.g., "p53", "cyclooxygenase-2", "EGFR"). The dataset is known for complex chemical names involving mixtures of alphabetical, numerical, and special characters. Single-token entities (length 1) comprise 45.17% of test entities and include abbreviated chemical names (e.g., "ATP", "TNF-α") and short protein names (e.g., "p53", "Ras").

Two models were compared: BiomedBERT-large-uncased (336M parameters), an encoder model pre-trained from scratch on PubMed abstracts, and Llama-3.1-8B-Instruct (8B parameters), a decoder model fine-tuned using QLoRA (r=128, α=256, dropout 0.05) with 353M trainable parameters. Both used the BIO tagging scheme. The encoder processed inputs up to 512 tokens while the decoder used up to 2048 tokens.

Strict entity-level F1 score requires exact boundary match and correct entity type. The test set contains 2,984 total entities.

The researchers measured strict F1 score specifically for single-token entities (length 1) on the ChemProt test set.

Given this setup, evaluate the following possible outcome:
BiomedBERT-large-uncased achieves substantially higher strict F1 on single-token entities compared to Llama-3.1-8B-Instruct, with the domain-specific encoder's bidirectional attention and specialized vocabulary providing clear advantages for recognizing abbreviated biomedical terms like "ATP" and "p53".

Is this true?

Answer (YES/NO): NO